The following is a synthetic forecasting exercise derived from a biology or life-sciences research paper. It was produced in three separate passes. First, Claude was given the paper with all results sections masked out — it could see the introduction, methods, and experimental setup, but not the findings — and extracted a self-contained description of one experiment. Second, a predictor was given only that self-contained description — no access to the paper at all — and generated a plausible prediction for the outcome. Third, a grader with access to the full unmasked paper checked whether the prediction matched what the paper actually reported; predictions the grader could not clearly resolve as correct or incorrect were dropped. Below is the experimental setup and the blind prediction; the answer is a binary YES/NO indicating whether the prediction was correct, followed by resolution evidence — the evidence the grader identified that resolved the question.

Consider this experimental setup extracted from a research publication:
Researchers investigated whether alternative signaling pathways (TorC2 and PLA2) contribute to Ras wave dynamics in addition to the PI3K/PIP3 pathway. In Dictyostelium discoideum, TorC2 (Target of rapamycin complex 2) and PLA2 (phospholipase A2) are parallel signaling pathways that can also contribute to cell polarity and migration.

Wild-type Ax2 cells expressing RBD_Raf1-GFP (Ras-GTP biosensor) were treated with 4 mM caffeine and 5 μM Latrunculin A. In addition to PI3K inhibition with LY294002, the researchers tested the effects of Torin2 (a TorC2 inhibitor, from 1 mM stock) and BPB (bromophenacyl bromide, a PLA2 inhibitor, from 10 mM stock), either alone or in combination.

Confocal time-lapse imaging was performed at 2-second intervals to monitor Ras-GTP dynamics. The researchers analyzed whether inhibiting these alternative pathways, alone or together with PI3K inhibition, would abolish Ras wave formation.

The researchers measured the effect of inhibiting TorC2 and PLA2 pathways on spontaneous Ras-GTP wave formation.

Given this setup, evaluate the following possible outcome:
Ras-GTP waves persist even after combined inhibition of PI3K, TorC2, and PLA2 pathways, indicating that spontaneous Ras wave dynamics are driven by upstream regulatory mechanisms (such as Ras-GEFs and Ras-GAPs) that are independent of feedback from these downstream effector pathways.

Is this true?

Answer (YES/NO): YES